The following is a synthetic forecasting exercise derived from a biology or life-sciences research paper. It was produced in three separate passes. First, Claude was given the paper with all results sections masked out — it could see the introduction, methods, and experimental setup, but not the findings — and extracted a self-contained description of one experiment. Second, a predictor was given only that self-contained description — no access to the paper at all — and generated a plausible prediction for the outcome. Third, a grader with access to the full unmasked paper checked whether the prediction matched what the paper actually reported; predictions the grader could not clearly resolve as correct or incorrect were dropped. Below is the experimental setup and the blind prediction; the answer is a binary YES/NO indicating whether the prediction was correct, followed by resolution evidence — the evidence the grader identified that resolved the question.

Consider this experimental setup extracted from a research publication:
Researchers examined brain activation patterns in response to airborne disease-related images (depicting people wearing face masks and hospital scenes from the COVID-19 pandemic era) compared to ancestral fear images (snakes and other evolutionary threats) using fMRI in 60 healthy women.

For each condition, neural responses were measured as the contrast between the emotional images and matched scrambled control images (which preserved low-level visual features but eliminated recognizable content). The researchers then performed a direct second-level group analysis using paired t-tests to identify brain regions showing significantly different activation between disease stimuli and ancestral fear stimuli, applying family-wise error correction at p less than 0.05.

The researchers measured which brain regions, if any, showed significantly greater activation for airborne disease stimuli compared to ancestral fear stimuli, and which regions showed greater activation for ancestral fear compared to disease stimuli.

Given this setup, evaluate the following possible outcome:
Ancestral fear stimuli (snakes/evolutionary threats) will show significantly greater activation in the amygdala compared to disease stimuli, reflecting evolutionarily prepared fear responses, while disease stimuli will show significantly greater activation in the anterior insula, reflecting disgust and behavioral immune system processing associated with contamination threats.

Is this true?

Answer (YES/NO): NO